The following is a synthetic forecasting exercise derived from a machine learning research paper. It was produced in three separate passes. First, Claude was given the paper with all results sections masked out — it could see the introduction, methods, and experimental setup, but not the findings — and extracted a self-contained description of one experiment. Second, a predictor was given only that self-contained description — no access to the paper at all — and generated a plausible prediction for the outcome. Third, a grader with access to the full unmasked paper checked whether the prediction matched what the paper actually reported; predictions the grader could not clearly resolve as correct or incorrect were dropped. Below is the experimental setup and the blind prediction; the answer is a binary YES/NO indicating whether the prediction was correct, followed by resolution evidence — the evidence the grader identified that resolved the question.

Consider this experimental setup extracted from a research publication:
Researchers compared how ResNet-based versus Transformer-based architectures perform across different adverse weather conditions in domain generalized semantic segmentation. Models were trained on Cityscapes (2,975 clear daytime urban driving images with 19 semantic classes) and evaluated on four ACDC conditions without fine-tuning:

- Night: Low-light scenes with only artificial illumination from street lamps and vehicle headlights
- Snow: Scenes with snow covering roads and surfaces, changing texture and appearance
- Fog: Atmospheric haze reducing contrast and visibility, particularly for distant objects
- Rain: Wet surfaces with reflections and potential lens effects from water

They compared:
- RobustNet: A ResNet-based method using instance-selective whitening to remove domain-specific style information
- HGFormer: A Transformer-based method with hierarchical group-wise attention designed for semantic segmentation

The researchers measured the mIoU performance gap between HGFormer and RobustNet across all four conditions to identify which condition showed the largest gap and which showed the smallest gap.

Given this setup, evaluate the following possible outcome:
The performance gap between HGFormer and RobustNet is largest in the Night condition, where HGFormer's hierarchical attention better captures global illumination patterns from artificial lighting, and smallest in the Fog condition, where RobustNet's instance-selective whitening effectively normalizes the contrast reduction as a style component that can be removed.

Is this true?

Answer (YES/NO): YES